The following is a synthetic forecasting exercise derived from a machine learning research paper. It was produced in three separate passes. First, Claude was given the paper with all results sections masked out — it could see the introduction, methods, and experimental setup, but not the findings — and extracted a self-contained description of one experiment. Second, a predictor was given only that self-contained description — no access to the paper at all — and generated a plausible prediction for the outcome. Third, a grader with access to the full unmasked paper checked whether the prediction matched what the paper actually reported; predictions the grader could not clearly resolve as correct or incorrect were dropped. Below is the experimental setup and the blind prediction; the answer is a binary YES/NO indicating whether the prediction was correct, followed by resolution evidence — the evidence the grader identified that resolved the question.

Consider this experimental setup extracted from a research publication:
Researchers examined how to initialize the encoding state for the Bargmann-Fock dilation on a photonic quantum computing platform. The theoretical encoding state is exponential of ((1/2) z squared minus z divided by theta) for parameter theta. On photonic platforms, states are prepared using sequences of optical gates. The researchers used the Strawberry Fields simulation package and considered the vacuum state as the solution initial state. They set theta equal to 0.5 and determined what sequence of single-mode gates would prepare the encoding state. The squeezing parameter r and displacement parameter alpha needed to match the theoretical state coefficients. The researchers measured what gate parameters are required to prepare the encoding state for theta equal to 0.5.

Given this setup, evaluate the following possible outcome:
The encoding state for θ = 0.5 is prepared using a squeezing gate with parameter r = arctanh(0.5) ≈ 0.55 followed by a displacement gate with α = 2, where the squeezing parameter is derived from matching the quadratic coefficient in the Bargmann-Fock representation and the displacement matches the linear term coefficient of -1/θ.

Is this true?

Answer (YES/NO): NO